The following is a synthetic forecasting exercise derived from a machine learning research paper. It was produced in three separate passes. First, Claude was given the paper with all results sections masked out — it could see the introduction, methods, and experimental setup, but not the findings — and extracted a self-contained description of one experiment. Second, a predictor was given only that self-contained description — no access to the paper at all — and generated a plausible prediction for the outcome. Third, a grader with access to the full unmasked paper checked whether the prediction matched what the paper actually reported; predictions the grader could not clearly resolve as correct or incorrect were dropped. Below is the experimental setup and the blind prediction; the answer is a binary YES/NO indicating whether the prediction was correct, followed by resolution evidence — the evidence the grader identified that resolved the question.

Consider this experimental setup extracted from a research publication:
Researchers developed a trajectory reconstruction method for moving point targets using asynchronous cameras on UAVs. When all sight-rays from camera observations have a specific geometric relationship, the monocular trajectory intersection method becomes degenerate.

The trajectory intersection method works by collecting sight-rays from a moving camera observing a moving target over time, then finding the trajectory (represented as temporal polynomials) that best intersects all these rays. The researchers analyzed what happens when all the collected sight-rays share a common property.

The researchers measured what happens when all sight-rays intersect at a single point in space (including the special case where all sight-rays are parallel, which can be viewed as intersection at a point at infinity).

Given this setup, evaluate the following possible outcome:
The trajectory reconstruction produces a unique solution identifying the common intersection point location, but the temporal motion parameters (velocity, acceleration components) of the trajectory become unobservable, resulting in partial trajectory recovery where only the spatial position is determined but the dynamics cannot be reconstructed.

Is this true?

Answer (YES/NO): NO